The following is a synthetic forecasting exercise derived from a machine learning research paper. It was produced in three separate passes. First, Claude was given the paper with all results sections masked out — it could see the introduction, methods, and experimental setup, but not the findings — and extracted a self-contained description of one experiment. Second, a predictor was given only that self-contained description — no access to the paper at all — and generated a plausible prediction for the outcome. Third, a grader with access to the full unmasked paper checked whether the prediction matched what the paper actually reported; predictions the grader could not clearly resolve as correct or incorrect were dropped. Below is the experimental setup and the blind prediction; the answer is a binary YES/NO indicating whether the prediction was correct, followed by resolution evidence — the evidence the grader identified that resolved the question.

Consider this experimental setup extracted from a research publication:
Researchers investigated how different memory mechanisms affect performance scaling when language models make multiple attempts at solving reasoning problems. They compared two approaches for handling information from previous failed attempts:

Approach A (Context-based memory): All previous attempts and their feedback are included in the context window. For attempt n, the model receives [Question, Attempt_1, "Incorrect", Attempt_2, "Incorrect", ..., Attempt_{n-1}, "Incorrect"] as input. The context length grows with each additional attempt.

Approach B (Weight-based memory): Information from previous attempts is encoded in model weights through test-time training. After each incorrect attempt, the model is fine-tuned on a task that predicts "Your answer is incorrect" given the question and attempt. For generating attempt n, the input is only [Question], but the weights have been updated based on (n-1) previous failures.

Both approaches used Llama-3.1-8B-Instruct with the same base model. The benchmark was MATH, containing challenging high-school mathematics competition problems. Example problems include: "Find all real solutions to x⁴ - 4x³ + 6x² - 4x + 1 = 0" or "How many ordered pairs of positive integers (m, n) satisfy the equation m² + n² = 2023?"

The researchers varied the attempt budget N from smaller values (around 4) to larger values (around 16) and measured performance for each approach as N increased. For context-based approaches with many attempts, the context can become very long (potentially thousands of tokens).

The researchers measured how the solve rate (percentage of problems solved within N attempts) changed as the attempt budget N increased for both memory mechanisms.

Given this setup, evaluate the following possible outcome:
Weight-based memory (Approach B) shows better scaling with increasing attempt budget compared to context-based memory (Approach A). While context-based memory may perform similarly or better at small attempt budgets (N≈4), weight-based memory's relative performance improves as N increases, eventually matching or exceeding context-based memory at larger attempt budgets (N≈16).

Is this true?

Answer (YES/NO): NO